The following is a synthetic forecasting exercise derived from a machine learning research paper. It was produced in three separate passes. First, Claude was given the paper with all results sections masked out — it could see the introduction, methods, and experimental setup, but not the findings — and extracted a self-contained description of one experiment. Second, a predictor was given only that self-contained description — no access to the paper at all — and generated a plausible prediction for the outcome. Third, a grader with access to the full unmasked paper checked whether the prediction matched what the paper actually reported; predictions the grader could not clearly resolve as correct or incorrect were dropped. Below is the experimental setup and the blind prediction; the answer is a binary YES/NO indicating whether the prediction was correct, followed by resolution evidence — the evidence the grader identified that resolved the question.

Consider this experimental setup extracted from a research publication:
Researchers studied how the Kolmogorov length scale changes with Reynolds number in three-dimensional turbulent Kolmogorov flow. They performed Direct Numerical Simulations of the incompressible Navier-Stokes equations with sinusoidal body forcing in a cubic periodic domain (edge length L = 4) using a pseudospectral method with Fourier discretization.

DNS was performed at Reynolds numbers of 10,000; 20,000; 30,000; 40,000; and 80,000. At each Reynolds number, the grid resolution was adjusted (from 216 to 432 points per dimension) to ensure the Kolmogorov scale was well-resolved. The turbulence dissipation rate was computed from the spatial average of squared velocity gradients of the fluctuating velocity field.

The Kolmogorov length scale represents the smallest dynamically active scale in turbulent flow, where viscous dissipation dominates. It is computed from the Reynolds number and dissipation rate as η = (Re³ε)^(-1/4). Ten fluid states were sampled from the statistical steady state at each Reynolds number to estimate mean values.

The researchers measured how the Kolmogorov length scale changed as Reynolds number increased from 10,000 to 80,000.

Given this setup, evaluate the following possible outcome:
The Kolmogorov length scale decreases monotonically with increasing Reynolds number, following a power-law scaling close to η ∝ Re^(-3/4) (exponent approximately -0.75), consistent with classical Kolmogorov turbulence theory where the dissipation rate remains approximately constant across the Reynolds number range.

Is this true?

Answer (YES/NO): NO